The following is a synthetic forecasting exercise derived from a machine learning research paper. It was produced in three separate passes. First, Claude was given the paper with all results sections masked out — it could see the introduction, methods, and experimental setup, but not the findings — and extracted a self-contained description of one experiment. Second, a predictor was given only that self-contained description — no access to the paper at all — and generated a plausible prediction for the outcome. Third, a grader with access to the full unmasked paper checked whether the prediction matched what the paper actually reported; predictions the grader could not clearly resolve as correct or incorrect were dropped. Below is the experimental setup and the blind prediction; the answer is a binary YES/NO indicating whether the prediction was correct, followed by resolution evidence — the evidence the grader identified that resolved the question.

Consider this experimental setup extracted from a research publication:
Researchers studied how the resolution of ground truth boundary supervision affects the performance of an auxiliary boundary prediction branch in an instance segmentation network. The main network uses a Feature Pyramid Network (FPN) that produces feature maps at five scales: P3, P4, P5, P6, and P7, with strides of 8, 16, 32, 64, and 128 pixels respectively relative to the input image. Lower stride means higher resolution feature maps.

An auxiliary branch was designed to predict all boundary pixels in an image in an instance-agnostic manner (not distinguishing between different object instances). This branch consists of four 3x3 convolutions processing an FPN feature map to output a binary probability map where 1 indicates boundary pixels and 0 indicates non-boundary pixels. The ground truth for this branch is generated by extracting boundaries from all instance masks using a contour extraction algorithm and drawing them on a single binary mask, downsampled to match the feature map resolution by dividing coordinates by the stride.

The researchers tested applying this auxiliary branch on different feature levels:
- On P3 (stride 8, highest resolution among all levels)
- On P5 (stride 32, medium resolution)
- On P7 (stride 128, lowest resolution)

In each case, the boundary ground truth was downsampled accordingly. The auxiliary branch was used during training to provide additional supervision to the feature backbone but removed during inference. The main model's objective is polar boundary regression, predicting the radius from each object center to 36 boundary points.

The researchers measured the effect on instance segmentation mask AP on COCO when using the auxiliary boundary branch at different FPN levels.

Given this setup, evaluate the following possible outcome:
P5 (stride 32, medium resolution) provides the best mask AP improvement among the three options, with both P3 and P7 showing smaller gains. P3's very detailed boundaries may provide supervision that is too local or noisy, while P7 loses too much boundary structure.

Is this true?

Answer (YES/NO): NO